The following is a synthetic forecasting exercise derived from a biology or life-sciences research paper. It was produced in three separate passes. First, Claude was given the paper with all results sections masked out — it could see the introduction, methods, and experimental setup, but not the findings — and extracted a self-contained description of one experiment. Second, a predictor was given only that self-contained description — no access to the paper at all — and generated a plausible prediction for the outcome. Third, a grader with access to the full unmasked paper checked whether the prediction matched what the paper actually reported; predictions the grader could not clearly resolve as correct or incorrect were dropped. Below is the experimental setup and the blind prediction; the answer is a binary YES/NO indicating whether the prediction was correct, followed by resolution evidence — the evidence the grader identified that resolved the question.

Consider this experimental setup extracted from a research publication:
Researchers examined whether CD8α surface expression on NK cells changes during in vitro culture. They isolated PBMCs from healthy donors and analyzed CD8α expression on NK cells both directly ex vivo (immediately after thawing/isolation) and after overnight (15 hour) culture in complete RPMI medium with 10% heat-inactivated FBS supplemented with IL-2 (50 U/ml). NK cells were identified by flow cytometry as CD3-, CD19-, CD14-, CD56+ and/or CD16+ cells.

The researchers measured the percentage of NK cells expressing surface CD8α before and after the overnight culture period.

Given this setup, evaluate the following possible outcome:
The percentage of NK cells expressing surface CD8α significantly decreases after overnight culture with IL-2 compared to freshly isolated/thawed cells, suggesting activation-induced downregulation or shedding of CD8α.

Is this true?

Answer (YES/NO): NO